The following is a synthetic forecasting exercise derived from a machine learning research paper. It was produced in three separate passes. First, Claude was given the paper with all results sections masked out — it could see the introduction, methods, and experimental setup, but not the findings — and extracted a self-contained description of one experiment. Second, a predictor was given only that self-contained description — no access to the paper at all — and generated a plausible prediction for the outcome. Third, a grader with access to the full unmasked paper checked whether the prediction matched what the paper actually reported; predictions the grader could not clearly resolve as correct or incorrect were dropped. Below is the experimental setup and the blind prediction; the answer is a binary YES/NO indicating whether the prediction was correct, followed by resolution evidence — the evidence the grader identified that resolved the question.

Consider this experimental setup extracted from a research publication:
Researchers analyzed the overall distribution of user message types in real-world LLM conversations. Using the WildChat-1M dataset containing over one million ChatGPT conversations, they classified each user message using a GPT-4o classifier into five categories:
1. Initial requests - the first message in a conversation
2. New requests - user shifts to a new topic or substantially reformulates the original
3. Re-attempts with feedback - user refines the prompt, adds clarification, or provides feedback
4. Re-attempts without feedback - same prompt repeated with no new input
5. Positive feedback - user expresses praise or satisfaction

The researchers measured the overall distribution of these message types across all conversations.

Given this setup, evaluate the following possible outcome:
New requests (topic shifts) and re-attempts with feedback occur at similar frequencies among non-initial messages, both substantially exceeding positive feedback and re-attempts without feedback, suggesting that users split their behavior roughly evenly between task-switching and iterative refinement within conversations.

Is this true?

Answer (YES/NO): NO